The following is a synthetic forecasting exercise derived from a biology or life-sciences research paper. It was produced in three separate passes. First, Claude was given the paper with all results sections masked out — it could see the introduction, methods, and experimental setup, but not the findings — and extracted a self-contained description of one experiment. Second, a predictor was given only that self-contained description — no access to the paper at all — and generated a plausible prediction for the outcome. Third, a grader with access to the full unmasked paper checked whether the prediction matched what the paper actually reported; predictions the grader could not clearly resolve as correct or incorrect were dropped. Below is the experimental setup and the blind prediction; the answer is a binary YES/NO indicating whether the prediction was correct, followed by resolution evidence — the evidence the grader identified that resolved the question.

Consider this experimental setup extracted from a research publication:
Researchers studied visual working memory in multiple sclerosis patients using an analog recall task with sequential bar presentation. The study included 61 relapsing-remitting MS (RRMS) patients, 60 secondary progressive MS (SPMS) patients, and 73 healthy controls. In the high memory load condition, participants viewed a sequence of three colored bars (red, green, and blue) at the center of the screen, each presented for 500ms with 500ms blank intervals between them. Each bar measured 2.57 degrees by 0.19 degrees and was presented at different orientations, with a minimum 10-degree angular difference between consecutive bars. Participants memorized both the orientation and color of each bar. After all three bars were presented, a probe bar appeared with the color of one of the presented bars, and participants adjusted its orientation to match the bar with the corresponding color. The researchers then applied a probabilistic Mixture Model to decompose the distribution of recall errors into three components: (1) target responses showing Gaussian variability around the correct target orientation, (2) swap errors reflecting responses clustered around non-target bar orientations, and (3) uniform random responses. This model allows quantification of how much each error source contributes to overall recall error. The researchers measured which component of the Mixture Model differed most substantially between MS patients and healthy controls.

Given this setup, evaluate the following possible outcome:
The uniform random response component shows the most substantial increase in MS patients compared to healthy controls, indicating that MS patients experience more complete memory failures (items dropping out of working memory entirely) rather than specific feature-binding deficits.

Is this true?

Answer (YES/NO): NO